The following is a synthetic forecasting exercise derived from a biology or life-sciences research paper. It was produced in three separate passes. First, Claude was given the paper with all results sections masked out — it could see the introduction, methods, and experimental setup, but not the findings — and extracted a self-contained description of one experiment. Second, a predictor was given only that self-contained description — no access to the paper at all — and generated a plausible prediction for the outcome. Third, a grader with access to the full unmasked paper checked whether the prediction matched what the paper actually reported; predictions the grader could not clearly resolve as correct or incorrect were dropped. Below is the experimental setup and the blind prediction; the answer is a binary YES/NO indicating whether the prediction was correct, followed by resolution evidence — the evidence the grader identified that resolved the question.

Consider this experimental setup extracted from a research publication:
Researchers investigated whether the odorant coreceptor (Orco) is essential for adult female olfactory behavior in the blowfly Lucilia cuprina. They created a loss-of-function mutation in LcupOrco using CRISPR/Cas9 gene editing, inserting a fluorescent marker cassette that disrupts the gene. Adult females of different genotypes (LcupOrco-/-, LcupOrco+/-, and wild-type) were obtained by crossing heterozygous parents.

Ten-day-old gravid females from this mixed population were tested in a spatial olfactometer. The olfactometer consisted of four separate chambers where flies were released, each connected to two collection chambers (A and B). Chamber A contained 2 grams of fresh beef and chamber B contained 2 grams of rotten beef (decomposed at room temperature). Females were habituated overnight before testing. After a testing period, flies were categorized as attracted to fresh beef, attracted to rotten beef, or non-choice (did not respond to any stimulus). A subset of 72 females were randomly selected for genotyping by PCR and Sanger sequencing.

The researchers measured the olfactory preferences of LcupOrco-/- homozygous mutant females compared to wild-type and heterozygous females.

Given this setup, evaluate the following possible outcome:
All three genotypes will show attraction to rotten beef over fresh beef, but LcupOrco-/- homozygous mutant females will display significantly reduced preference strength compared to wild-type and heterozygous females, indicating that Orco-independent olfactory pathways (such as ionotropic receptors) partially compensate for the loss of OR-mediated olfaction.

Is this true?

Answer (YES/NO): NO